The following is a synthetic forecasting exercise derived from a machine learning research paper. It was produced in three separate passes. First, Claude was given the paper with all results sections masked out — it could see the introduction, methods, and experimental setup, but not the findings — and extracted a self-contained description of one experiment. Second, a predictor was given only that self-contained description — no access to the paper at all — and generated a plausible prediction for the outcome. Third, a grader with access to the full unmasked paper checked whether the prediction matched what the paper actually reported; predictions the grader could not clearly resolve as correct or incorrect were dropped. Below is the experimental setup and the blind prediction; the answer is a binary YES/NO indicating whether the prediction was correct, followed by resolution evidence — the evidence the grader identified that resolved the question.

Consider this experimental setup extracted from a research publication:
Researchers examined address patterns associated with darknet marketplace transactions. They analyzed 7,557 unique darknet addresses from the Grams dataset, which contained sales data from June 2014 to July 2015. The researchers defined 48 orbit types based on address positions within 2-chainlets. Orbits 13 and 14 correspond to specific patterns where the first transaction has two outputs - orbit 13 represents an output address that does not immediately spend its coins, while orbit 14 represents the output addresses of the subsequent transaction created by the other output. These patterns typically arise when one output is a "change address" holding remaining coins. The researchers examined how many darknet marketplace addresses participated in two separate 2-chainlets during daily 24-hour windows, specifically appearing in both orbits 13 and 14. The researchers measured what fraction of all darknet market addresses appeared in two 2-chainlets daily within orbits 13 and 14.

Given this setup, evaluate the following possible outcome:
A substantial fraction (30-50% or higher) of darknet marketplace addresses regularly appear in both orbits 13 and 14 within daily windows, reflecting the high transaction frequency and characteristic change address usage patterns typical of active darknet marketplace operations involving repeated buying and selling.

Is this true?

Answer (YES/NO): NO